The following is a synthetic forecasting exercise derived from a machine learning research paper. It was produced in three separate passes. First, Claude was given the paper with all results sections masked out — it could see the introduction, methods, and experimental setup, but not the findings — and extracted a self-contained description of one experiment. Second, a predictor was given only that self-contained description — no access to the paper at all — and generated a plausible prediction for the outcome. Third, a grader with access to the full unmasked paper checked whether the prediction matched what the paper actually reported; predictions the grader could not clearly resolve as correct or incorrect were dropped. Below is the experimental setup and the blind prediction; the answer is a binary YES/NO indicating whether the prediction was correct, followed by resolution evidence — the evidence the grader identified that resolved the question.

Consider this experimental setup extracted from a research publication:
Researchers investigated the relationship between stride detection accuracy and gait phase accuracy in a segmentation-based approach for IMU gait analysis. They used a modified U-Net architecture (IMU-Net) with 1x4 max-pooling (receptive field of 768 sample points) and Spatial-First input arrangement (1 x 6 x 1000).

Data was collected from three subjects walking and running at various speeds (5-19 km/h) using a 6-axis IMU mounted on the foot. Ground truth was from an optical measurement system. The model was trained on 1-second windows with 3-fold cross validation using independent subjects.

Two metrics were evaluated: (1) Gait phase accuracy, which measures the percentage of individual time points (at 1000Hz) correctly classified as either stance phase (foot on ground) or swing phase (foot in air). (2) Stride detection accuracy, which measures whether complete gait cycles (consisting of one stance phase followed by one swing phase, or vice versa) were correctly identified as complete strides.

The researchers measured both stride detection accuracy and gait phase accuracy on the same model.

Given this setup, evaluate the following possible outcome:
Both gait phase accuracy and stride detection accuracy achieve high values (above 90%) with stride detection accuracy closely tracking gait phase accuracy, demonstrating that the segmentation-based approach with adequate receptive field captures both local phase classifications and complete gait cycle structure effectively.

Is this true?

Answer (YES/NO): NO